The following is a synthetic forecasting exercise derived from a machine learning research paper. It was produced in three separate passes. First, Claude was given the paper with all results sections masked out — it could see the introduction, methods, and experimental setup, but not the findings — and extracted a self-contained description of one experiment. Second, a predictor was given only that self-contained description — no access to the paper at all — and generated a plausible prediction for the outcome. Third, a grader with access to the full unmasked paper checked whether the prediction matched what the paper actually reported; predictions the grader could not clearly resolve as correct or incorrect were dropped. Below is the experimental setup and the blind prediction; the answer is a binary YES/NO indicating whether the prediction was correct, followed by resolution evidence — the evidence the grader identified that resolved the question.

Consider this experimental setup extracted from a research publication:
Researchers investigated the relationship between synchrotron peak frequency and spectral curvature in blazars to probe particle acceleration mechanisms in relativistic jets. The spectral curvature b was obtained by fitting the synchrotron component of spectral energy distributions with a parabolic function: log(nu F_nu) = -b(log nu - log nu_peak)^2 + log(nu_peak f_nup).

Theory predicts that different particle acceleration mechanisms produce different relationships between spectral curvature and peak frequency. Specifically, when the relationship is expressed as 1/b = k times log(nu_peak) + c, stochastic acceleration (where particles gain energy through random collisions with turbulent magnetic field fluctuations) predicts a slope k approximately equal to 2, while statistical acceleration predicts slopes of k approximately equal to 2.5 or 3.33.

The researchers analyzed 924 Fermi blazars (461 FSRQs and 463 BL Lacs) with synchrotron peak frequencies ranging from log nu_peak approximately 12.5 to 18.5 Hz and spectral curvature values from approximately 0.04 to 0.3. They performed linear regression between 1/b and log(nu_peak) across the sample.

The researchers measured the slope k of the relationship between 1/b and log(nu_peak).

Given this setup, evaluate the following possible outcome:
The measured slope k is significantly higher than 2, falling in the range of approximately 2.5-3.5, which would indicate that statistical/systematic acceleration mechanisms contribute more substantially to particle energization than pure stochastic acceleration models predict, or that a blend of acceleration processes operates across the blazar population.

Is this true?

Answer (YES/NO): NO